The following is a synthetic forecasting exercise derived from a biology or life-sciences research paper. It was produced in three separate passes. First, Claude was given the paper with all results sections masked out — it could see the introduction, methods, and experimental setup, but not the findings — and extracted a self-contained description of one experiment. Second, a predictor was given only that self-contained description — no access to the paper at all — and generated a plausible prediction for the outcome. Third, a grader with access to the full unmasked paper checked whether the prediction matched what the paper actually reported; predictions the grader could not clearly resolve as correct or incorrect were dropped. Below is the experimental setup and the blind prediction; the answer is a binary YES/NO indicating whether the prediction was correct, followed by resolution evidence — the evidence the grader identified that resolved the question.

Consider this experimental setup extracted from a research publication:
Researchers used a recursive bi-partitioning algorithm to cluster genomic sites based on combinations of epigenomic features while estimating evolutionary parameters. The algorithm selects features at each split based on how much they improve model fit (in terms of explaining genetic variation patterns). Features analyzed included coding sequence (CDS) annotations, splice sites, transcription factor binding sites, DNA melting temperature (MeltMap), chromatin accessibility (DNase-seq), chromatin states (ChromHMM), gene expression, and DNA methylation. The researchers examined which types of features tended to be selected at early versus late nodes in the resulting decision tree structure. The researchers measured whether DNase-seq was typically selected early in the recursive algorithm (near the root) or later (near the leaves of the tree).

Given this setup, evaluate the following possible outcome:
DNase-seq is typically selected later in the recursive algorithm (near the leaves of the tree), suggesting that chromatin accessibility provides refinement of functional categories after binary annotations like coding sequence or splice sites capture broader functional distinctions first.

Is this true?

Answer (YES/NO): YES